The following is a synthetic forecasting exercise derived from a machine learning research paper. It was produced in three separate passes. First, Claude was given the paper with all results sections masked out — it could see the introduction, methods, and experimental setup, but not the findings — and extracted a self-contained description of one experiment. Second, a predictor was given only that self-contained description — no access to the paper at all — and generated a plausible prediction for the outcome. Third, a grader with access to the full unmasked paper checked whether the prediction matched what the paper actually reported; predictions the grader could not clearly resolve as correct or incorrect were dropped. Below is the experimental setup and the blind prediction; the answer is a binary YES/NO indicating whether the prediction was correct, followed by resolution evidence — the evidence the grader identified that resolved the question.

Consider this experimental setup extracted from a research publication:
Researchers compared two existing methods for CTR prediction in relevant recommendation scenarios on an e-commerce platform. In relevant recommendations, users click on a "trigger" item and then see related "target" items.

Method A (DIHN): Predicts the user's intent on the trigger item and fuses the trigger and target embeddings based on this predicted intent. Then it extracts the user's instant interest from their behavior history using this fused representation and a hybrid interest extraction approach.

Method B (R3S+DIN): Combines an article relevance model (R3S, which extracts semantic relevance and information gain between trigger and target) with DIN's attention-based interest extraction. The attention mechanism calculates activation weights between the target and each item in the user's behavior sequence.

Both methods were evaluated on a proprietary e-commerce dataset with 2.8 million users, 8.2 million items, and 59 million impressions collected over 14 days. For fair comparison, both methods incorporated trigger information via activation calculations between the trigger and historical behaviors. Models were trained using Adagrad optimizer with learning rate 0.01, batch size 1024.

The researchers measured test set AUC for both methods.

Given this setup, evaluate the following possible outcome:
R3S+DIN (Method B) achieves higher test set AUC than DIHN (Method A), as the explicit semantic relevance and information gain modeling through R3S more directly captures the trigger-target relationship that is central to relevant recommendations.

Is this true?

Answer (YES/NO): NO